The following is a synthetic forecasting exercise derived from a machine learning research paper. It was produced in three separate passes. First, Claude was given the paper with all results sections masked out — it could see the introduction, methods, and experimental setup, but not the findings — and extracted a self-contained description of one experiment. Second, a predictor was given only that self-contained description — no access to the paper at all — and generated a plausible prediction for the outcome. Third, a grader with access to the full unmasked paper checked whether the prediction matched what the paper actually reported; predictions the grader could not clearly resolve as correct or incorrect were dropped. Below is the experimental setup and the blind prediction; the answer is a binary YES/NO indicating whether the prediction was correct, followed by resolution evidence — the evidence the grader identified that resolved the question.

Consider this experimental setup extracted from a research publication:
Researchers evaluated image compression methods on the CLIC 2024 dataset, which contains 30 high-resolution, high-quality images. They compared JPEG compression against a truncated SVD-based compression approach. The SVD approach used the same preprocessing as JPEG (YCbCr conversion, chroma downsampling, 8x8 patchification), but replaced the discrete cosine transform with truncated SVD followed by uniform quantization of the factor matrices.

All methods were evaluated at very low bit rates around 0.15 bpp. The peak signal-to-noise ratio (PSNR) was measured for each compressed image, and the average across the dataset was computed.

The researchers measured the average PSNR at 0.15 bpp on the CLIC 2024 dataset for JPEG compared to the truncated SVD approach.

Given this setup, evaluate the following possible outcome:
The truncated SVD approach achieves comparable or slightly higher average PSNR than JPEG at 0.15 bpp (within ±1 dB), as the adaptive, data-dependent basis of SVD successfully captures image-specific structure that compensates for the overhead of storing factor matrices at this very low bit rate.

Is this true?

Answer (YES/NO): YES